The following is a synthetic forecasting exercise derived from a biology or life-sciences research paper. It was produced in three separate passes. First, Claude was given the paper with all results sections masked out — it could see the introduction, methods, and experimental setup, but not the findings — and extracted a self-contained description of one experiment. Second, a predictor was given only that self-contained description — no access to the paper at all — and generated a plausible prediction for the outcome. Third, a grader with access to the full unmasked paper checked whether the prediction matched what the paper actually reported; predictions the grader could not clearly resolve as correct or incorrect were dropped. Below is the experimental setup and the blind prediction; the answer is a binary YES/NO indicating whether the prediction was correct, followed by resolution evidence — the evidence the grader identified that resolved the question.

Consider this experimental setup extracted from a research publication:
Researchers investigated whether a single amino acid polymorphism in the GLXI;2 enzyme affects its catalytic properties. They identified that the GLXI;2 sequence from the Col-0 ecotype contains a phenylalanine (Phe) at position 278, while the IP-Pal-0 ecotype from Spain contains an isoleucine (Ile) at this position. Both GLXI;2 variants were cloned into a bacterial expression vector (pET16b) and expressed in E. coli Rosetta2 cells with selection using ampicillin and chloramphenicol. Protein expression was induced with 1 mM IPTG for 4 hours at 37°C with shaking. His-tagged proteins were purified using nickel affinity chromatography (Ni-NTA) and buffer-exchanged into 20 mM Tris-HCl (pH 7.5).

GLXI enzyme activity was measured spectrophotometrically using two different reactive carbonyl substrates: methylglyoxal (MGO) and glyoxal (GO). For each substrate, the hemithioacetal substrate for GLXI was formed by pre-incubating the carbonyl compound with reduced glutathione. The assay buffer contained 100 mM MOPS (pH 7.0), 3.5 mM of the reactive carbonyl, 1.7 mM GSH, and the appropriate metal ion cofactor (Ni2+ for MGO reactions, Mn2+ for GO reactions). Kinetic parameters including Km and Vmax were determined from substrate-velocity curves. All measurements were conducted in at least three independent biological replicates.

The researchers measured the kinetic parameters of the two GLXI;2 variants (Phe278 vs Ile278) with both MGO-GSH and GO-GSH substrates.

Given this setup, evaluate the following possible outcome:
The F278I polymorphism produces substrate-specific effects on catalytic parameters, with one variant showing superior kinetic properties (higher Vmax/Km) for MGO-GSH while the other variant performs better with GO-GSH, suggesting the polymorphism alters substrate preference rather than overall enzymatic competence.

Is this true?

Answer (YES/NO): NO